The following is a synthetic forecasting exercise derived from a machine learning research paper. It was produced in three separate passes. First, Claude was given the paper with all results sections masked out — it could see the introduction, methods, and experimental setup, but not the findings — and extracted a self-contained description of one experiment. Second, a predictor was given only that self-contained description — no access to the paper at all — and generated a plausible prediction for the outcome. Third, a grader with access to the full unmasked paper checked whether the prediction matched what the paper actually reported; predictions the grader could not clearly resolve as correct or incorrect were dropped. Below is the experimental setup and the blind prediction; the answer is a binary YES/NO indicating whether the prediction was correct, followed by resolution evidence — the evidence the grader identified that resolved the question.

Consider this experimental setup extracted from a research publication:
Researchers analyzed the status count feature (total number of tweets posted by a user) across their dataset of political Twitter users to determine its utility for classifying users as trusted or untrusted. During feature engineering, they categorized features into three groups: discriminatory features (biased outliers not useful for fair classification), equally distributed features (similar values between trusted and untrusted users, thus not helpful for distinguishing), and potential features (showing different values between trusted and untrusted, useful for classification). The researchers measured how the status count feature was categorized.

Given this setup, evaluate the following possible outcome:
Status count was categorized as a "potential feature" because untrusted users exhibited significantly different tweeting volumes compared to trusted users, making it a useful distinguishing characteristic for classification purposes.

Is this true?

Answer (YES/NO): NO